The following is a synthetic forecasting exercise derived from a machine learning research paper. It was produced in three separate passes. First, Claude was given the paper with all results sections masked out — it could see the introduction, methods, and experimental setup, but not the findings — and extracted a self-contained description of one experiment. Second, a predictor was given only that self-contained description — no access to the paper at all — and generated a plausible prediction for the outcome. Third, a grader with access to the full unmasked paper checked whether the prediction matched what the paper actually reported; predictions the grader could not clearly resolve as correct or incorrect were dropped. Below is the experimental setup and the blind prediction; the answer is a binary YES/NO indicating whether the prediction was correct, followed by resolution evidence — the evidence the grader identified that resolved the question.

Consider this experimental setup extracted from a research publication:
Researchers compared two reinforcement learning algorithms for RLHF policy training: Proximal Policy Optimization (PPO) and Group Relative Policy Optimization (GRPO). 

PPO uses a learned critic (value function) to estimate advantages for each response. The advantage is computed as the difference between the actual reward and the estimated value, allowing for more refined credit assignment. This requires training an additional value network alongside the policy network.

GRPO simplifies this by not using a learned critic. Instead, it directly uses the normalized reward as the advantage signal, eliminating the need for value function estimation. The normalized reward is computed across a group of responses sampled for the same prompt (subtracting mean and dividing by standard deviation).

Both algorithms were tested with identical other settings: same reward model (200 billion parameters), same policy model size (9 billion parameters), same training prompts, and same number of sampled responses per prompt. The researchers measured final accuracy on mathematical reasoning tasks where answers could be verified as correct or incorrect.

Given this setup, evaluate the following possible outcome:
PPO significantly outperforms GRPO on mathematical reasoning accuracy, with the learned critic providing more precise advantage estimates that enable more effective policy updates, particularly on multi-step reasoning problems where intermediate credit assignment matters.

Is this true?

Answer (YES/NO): NO